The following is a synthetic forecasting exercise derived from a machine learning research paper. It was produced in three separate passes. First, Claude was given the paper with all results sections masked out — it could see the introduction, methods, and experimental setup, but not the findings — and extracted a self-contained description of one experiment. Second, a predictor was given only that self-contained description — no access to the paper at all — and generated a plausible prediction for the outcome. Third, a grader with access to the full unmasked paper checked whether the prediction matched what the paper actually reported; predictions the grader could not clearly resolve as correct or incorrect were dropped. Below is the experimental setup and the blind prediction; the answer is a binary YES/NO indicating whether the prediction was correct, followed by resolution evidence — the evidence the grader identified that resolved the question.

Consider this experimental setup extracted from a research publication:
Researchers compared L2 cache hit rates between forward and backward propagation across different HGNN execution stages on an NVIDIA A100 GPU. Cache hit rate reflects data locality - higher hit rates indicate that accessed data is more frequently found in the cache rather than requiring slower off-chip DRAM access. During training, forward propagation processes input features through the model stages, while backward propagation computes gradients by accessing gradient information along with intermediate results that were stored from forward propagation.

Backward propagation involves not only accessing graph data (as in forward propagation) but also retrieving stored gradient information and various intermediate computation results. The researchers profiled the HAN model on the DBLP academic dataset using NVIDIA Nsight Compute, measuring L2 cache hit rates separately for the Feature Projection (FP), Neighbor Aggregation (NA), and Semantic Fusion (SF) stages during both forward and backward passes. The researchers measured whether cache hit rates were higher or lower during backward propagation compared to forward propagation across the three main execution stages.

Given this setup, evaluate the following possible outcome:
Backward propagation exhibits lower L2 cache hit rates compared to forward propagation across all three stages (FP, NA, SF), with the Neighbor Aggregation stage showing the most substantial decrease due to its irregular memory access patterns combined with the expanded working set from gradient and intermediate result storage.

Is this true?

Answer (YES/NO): NO